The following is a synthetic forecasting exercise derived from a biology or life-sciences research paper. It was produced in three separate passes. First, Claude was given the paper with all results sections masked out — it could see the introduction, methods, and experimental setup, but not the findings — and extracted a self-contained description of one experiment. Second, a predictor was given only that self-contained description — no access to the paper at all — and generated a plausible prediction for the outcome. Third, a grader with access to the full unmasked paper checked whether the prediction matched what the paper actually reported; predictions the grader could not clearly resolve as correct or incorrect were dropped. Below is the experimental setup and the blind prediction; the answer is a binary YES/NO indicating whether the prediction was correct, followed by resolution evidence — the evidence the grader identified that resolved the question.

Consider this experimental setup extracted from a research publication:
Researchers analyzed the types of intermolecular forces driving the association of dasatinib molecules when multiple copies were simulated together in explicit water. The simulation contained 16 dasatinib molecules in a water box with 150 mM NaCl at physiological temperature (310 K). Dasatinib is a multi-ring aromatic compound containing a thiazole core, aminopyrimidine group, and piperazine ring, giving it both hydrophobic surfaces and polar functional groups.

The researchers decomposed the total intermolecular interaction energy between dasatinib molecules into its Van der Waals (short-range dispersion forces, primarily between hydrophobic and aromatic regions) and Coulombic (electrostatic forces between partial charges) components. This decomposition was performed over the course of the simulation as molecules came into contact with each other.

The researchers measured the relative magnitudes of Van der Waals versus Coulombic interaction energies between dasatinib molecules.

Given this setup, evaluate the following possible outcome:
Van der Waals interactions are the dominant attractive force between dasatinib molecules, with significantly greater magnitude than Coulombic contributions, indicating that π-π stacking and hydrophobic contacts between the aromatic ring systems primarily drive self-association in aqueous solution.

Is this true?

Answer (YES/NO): YES